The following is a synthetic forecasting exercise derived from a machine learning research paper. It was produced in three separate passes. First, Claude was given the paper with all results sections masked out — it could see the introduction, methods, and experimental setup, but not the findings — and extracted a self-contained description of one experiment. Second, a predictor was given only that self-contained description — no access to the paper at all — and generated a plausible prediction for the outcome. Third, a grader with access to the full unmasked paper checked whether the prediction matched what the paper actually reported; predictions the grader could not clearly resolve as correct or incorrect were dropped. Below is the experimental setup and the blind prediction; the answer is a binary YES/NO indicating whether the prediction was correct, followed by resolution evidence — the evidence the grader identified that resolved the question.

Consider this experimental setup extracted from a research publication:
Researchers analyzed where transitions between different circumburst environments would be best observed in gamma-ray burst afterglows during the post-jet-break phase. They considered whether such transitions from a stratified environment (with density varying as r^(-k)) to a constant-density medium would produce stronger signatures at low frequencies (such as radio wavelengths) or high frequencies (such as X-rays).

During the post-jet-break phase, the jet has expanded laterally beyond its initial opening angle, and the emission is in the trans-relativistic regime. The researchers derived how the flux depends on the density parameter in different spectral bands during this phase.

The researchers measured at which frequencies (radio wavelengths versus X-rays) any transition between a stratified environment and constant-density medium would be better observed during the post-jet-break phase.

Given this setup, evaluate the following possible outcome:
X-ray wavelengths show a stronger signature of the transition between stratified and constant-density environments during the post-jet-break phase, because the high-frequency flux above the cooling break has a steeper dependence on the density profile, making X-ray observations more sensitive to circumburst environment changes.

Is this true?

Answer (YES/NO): NO